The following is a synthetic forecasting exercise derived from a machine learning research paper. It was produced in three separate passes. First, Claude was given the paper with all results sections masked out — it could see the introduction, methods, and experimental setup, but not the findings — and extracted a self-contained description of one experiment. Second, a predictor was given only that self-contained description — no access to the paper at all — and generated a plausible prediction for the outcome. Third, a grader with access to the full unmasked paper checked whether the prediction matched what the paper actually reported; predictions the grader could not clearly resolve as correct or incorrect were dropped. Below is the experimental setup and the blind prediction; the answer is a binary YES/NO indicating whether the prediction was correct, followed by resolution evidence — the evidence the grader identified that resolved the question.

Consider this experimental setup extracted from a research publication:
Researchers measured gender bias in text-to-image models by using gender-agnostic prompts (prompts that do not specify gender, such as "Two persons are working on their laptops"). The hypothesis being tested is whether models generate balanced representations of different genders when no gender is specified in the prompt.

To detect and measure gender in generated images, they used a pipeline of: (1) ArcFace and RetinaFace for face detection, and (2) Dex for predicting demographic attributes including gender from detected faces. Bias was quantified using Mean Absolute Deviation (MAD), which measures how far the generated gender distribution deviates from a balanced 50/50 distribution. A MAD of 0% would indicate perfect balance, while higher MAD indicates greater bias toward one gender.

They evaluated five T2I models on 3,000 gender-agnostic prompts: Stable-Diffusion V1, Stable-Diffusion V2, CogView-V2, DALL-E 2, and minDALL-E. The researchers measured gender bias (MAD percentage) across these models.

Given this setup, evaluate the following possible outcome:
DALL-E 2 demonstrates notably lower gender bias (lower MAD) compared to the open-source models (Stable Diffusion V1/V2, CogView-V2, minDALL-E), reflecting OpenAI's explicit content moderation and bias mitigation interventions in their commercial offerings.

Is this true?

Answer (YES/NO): NO